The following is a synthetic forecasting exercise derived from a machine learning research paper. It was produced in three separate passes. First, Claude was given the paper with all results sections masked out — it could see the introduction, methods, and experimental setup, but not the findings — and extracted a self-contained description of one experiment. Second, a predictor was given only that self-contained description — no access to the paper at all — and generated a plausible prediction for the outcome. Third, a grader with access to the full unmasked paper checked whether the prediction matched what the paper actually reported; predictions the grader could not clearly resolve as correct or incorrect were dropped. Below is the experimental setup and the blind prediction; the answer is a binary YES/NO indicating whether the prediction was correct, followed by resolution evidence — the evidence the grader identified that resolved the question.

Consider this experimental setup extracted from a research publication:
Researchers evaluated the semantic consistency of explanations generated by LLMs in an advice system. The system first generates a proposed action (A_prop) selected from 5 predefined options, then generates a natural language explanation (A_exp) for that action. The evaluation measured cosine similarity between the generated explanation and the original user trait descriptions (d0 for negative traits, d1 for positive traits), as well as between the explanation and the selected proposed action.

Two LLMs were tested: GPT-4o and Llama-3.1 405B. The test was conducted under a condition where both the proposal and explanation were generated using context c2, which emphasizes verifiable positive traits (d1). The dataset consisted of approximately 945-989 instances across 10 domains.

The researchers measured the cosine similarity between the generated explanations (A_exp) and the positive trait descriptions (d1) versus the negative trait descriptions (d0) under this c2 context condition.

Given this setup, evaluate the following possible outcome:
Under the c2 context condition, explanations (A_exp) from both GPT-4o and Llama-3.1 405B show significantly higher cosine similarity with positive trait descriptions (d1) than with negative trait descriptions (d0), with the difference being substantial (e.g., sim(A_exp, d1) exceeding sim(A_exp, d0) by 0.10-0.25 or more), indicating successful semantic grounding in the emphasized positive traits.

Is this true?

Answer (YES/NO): YES